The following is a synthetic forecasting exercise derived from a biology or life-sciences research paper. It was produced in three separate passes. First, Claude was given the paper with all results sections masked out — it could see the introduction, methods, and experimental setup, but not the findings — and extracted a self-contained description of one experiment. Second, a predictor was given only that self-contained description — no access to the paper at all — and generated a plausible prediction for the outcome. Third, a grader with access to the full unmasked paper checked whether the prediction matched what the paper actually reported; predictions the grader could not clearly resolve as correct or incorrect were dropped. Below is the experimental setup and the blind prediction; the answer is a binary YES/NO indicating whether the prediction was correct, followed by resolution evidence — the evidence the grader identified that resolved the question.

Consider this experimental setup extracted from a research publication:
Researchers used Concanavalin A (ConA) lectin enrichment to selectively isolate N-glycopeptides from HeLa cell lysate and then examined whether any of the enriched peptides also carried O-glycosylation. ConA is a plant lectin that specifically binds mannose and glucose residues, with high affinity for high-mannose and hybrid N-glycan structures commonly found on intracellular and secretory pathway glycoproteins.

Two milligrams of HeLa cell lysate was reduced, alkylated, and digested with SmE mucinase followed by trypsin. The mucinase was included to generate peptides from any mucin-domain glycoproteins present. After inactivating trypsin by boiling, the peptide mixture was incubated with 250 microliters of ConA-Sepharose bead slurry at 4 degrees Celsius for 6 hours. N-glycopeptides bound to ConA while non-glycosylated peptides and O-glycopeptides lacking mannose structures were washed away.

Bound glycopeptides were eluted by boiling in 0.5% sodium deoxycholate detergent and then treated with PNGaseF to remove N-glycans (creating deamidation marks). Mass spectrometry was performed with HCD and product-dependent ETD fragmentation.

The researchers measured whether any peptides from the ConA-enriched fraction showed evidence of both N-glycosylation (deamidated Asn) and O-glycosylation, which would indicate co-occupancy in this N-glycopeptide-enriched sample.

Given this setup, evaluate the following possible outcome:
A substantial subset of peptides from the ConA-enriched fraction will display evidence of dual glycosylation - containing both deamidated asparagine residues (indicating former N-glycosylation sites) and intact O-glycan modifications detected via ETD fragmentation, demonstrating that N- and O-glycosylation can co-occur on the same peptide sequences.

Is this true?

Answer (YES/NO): NO